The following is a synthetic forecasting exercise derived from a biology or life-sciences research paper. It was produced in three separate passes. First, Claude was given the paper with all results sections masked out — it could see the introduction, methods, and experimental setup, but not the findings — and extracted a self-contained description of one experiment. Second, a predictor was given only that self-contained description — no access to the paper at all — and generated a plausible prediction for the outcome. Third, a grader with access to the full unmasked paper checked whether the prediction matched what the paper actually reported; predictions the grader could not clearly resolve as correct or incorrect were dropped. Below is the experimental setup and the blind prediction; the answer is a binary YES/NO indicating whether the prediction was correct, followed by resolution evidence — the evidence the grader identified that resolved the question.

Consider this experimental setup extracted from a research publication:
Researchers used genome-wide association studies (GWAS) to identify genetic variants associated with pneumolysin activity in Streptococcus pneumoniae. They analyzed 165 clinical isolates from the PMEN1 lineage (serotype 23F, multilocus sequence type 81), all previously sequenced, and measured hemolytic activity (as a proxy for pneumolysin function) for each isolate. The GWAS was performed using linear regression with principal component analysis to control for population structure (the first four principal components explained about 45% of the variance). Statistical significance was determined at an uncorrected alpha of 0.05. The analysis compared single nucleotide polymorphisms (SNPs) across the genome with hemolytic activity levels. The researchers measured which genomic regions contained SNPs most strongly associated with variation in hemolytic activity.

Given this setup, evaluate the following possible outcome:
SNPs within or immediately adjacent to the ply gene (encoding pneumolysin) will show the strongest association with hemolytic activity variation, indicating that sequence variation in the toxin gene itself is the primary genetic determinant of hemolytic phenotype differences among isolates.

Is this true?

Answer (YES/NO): NO